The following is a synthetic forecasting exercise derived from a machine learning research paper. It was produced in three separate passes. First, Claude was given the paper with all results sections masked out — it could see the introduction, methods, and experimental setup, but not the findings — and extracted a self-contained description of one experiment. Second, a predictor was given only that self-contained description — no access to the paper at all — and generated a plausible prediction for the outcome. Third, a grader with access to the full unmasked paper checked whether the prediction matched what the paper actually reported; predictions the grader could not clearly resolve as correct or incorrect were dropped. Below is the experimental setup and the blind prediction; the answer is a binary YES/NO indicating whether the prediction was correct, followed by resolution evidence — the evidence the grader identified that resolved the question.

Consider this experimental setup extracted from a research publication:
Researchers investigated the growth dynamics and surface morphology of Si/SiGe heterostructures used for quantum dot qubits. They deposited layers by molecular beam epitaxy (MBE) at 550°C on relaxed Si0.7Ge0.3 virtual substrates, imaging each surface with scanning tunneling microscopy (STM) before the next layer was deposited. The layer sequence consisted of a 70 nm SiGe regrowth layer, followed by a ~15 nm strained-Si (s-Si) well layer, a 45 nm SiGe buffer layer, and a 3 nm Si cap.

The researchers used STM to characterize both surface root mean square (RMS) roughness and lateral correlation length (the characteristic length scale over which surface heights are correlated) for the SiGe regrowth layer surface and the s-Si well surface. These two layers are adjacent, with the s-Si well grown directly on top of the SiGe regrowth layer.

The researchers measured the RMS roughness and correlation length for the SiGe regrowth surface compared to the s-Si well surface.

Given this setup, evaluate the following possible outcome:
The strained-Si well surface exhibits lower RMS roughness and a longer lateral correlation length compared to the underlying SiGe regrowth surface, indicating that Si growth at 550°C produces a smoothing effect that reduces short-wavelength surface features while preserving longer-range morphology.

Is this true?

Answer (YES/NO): YES